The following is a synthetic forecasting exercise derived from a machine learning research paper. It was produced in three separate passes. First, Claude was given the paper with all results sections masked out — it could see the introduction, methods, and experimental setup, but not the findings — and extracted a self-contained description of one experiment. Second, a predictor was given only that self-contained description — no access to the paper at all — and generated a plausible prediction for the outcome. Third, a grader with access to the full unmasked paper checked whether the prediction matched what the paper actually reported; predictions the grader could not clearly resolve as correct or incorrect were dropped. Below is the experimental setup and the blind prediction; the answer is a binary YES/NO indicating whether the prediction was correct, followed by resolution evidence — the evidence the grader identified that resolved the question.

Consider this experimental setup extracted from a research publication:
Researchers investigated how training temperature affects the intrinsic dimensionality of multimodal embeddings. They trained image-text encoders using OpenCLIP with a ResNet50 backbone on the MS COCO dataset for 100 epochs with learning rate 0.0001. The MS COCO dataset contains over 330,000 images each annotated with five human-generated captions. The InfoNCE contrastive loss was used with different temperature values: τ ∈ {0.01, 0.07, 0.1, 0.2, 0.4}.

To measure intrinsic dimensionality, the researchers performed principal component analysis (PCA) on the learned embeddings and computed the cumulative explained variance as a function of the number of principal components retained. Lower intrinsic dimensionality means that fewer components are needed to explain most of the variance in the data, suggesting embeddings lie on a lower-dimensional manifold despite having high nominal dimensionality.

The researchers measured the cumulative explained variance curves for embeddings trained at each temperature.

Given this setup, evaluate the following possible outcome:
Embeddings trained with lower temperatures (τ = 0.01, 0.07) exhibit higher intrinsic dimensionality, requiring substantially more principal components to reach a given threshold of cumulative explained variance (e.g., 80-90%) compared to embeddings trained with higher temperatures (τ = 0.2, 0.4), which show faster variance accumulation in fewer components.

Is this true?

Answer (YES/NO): YES